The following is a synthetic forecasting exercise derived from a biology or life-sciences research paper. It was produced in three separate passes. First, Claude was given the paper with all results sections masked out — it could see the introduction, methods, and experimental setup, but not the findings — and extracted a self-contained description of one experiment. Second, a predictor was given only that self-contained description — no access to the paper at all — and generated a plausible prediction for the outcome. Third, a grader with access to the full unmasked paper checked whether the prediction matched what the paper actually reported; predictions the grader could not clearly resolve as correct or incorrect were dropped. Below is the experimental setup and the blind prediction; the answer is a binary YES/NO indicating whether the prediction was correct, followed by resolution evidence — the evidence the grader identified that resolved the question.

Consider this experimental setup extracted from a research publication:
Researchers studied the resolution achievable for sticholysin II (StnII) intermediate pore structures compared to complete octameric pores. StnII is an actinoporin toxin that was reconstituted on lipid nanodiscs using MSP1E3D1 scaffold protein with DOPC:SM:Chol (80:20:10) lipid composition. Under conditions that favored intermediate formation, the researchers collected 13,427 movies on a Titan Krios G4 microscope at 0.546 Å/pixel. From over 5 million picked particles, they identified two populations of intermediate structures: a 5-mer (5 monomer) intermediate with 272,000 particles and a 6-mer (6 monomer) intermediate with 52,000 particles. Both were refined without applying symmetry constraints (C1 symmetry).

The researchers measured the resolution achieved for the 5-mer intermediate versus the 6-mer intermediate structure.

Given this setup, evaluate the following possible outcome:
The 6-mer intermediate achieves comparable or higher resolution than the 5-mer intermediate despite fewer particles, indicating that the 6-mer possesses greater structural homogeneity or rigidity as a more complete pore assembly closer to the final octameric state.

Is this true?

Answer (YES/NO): NO